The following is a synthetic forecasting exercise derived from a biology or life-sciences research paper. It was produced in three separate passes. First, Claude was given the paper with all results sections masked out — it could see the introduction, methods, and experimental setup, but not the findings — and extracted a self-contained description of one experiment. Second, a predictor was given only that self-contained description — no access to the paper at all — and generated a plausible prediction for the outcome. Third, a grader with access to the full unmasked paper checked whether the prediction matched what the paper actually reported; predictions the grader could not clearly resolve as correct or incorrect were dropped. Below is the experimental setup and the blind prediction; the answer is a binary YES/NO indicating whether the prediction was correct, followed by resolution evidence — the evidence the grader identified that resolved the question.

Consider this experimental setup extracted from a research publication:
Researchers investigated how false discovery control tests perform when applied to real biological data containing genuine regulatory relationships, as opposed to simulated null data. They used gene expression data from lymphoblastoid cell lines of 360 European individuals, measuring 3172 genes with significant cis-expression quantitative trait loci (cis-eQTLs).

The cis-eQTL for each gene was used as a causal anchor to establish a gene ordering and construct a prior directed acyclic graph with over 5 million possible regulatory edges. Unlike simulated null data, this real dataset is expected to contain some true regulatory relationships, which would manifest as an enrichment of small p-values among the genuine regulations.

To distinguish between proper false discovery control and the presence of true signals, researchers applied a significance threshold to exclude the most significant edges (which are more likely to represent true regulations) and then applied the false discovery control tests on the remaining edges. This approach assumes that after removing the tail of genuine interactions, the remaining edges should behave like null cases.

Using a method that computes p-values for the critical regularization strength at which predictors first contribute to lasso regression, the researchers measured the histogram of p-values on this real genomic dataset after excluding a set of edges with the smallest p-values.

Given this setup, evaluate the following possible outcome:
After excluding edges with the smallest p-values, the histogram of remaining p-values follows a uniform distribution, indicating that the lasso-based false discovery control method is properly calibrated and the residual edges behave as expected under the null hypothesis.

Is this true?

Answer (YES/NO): YES